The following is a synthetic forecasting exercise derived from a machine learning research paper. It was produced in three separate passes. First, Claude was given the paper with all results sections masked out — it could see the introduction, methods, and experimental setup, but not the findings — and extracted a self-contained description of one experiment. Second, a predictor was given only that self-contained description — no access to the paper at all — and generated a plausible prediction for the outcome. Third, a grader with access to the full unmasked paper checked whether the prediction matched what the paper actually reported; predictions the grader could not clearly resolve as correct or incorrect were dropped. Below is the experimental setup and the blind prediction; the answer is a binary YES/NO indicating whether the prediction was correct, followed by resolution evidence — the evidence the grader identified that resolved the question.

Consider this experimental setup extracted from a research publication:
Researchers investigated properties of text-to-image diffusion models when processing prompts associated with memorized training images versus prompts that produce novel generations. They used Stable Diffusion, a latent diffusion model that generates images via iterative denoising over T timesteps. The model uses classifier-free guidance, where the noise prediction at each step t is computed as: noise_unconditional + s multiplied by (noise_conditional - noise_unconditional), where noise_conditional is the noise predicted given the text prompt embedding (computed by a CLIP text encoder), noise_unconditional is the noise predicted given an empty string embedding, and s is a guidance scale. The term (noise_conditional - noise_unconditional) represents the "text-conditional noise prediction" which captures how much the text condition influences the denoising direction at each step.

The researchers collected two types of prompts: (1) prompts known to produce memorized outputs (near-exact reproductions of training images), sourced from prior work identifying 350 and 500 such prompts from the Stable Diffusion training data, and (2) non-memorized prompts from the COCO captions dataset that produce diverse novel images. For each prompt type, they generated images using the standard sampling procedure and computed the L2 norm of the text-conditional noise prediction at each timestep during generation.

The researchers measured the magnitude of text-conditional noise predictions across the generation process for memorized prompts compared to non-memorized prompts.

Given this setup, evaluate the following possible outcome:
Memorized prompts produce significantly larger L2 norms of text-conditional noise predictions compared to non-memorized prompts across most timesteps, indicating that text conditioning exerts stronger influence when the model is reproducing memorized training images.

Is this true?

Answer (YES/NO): YES